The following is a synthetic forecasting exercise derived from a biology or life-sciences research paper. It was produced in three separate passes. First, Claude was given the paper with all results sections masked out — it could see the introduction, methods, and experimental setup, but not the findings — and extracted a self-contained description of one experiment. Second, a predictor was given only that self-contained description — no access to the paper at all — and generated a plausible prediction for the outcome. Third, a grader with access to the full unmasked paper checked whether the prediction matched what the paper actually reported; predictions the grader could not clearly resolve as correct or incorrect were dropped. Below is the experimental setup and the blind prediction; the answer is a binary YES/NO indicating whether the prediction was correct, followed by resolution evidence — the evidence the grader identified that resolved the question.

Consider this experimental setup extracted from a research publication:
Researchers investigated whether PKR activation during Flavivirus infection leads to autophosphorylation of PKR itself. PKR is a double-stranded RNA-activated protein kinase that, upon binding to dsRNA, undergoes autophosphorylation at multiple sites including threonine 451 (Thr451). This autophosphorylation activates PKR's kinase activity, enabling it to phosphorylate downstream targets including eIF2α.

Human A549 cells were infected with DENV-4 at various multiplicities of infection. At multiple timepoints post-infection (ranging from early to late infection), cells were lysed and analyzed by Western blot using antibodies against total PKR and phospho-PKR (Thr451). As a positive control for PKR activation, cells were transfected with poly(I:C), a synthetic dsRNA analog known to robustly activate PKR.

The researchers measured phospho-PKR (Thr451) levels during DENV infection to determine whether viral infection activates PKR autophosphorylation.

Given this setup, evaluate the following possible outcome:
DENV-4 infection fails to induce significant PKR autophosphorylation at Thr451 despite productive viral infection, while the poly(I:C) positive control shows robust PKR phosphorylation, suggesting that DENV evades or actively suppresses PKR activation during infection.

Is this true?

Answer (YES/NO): NO